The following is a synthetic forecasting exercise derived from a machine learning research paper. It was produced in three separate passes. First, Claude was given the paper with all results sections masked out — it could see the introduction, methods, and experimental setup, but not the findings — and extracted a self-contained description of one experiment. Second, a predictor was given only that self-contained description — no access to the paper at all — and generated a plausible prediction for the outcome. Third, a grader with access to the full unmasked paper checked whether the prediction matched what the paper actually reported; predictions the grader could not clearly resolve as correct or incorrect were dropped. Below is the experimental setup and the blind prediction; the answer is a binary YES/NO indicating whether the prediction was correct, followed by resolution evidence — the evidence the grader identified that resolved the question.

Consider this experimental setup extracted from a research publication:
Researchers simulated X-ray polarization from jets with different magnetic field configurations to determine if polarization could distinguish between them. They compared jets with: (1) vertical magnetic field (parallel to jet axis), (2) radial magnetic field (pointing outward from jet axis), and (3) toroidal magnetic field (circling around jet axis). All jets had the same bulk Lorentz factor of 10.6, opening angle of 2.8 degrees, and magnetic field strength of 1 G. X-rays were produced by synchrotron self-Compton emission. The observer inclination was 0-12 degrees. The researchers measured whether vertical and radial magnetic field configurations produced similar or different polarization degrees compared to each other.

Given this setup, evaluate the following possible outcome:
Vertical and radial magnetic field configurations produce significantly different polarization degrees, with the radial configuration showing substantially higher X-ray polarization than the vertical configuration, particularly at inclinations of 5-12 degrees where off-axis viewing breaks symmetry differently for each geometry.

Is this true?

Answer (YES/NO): NO